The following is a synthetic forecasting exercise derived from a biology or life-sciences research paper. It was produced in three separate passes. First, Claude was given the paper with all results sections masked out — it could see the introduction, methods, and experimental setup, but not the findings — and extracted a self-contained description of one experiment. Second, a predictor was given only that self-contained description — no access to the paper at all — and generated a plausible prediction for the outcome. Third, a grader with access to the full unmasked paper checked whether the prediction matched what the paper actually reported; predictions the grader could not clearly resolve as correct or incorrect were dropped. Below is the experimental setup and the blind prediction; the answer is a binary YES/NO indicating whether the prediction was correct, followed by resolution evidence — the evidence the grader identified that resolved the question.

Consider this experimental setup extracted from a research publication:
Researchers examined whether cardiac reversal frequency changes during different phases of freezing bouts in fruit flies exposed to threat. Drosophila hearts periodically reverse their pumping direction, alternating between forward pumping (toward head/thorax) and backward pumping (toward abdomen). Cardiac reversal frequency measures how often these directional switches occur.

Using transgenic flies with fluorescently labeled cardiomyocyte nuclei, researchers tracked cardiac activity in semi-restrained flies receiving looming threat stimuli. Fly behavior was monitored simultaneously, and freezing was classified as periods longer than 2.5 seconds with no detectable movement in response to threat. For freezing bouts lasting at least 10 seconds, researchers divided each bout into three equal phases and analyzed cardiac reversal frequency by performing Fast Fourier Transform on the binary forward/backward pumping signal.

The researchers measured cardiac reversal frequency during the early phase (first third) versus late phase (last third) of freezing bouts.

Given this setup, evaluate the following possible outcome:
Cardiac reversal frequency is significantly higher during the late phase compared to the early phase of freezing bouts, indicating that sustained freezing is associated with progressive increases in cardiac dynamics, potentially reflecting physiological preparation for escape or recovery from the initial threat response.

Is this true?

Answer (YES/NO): NO